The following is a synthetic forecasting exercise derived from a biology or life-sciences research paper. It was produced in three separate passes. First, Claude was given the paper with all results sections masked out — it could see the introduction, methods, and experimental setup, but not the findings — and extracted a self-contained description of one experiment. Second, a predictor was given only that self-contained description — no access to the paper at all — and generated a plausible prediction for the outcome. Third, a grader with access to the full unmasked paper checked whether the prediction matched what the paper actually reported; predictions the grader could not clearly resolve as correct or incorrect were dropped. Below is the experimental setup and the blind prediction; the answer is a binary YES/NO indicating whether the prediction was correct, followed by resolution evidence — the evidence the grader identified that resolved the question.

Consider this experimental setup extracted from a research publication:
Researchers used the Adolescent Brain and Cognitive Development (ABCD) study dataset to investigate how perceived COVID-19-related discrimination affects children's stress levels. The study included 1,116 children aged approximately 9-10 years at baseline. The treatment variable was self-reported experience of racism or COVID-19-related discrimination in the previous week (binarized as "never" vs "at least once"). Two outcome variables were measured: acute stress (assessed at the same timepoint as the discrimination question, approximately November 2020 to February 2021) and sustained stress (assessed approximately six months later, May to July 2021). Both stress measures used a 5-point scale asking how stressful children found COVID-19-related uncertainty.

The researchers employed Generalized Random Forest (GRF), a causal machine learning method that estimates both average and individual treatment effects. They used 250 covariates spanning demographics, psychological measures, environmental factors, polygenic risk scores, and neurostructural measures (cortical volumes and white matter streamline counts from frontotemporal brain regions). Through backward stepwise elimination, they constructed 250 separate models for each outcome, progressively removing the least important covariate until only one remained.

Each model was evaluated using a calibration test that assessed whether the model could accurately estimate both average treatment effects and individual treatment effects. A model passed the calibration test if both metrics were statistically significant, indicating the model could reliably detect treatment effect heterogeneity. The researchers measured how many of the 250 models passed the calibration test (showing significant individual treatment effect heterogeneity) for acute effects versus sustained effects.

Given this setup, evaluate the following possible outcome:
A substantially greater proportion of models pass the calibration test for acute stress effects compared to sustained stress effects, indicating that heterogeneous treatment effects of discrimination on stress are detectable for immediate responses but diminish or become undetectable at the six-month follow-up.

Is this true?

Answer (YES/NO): YES